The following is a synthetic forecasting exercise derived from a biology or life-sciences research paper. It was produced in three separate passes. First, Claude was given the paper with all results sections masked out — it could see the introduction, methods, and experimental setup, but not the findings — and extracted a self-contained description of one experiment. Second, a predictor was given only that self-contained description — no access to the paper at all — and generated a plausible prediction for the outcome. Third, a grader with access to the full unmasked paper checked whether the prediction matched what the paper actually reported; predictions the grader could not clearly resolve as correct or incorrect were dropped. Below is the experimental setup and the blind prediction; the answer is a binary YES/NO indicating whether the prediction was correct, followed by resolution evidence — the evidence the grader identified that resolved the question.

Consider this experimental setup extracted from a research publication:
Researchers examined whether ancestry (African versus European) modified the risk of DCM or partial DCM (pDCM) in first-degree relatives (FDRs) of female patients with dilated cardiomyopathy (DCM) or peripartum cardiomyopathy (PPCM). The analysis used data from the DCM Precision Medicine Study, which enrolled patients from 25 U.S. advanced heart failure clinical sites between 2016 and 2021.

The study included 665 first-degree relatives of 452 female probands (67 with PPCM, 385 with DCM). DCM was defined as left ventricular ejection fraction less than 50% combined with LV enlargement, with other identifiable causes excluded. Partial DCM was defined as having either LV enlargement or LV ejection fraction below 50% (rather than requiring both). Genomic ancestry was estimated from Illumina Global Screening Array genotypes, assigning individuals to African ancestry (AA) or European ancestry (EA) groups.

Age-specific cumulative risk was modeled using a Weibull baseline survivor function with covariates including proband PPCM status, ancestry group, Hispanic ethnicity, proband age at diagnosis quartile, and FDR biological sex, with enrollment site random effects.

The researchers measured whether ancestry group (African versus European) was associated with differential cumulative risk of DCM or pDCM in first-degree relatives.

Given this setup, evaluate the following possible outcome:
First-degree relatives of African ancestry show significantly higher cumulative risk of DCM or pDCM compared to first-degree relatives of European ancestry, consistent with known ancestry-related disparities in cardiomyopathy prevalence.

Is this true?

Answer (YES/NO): YES